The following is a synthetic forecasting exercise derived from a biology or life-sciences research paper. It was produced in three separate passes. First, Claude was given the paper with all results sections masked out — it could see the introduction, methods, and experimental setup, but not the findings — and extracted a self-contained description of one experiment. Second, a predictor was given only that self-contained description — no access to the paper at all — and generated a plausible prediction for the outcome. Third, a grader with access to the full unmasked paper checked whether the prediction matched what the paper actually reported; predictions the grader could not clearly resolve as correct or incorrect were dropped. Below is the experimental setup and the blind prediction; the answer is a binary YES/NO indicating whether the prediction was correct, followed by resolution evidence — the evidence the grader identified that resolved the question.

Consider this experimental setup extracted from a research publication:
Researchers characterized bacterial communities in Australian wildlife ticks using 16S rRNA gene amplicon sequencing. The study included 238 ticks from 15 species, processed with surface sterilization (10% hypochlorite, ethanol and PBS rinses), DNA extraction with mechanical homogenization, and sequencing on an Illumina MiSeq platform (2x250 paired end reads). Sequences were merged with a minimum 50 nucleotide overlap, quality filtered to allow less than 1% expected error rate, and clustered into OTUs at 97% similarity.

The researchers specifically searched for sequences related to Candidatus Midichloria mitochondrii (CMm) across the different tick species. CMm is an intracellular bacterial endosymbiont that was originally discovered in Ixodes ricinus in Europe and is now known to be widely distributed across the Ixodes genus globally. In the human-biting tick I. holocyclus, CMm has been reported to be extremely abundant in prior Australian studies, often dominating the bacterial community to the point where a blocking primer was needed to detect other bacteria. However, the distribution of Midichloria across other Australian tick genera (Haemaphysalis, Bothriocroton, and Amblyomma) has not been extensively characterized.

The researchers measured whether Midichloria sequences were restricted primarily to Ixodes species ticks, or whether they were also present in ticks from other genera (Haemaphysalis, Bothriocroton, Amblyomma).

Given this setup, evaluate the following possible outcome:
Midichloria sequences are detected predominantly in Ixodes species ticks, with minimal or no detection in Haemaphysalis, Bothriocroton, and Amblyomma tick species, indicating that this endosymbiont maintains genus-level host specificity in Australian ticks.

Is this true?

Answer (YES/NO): NO